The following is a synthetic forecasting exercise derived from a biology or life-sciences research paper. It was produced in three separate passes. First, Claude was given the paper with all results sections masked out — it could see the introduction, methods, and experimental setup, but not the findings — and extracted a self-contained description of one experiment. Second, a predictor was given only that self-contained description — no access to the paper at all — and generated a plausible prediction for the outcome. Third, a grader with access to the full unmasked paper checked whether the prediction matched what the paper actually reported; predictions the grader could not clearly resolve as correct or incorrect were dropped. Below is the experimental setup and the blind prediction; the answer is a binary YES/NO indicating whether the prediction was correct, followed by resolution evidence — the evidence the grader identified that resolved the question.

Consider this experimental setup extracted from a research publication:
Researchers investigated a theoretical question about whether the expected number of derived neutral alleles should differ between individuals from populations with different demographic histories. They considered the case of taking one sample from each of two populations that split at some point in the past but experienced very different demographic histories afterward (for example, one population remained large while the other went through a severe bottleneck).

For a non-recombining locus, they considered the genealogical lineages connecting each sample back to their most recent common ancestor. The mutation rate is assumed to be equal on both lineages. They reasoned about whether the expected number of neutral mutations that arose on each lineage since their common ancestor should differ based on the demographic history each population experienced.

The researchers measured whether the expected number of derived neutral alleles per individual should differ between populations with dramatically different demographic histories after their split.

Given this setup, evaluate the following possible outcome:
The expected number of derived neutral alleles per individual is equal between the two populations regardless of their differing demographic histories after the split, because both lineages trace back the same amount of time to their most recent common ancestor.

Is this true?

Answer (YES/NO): YES